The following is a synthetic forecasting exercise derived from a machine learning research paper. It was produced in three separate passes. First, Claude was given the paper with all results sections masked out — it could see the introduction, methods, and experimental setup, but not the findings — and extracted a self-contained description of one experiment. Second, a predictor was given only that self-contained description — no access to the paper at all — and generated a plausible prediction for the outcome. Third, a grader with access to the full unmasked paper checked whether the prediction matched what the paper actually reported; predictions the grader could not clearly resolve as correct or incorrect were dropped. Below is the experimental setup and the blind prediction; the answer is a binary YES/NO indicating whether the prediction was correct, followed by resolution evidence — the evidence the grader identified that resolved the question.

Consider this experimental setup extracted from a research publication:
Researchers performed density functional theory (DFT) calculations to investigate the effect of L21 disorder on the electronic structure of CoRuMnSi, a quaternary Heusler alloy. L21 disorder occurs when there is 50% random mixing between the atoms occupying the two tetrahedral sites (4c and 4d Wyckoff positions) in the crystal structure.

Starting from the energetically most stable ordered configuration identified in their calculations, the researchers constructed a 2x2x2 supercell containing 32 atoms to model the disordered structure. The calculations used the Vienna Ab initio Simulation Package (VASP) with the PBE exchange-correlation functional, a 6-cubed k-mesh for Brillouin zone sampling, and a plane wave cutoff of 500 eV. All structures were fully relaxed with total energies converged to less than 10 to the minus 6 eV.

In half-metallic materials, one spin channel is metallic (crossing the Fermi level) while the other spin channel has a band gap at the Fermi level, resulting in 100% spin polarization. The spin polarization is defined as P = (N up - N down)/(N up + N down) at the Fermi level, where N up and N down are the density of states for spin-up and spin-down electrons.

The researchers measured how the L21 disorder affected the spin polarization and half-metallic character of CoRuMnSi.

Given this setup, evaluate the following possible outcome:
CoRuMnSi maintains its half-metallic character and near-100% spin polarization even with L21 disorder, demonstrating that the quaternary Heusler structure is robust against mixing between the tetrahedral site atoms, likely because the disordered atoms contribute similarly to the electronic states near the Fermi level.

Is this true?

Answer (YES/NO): YES